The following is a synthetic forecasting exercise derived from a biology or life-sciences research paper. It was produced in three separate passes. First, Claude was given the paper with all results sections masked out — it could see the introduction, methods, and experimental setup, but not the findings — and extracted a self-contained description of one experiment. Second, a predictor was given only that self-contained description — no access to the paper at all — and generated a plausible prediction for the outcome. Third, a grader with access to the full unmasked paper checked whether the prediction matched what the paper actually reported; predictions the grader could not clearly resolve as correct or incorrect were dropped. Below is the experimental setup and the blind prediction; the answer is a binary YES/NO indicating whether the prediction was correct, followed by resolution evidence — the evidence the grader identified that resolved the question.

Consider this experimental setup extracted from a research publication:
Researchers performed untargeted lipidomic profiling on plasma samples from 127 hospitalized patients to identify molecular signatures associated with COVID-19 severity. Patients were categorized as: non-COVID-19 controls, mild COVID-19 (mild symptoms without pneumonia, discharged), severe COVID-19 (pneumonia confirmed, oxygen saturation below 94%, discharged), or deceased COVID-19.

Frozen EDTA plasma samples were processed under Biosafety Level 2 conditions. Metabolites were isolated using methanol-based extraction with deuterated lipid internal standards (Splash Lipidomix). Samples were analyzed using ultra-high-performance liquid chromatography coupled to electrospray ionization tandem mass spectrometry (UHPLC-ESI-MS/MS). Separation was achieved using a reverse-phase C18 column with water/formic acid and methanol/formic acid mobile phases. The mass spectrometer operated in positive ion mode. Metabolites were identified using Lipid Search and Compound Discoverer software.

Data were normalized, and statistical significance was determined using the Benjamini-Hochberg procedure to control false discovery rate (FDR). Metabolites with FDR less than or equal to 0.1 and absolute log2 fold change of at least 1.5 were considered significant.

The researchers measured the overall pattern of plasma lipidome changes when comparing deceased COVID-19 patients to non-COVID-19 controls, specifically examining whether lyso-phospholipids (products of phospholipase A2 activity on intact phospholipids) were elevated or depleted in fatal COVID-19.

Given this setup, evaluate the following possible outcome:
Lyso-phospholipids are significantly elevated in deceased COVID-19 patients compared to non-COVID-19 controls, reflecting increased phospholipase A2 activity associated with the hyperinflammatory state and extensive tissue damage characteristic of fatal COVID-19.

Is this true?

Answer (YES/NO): YES